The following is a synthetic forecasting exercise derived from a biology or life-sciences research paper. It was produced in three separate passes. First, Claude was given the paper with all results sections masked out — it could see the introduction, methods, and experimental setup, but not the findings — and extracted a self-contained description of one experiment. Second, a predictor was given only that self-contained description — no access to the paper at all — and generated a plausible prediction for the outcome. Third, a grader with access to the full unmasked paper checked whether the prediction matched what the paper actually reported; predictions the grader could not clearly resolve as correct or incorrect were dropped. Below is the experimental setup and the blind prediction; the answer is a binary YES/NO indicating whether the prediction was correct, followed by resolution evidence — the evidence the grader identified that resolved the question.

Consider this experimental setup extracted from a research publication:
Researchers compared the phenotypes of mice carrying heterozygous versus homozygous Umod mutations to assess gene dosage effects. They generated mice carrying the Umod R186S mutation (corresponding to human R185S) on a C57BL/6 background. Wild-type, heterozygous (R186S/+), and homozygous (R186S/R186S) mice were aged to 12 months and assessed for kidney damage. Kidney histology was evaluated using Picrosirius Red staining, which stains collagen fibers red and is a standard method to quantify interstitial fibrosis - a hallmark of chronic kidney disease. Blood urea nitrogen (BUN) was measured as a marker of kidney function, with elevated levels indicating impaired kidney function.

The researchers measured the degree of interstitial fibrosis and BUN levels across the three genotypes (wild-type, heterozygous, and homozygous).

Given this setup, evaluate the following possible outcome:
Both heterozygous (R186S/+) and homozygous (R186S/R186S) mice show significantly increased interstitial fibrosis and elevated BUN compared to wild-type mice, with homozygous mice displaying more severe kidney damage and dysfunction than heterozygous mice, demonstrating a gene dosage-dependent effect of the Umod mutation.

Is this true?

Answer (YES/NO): YES